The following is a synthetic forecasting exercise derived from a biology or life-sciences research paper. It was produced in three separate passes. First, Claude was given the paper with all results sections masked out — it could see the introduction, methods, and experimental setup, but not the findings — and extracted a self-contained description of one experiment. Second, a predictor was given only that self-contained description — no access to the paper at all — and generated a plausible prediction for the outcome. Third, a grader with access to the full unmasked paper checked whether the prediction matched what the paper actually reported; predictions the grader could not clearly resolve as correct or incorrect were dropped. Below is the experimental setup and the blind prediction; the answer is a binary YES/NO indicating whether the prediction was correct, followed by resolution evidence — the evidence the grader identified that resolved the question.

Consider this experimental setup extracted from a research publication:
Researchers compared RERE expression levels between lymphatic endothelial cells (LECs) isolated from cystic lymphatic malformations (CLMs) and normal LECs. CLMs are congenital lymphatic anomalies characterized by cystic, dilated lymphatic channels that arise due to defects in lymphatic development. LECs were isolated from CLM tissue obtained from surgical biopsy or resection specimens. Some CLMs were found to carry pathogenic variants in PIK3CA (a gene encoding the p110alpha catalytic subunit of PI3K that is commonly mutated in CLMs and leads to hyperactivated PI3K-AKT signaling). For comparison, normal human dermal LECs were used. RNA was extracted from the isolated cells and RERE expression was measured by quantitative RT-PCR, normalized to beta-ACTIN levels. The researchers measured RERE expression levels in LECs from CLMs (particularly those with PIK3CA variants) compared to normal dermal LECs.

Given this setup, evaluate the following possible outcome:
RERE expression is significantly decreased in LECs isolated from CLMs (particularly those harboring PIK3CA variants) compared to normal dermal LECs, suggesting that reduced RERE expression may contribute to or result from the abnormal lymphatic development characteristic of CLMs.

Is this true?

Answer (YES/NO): NO